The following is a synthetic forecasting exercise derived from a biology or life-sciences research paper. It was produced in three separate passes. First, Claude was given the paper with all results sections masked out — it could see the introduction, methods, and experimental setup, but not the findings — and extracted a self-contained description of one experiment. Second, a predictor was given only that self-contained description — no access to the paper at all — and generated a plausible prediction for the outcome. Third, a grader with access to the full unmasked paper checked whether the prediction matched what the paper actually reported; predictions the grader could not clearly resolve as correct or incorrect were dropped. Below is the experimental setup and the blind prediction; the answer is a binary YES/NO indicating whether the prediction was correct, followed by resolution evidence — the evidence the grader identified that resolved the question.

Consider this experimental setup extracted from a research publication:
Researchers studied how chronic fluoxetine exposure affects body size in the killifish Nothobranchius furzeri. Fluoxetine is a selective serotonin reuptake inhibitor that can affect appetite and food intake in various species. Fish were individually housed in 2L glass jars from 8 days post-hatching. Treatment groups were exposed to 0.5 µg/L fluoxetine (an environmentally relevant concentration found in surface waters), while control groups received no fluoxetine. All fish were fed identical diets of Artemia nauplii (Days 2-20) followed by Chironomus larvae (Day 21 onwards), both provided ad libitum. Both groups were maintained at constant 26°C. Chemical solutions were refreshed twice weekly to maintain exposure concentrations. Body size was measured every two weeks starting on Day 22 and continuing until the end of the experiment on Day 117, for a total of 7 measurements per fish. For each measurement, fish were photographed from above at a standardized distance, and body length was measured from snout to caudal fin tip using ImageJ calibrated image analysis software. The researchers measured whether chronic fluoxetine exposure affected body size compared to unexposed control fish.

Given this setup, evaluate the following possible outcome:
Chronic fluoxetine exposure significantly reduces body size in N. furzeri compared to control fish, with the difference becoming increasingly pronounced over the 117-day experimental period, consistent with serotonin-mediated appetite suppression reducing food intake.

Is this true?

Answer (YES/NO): NO